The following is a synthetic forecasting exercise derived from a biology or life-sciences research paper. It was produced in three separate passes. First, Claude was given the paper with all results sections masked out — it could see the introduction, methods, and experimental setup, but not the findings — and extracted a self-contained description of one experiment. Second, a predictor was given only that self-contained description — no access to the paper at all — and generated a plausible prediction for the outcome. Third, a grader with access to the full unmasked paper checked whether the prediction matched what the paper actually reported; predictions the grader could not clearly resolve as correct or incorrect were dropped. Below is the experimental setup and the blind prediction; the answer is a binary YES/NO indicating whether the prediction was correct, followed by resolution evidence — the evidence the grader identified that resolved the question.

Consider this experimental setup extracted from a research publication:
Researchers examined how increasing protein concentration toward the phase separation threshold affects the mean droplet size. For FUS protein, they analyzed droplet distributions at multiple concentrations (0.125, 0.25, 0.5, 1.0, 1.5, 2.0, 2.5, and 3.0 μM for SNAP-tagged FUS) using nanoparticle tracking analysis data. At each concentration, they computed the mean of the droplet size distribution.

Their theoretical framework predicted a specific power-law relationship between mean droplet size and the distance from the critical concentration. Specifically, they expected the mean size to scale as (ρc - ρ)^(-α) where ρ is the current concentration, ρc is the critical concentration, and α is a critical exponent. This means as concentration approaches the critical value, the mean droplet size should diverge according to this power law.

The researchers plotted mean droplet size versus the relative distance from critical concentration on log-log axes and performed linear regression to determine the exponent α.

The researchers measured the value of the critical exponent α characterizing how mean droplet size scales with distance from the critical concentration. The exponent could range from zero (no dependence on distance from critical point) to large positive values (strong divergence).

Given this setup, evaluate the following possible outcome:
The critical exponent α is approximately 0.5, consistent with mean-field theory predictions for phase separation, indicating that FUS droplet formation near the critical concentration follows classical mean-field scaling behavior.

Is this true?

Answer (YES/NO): NO